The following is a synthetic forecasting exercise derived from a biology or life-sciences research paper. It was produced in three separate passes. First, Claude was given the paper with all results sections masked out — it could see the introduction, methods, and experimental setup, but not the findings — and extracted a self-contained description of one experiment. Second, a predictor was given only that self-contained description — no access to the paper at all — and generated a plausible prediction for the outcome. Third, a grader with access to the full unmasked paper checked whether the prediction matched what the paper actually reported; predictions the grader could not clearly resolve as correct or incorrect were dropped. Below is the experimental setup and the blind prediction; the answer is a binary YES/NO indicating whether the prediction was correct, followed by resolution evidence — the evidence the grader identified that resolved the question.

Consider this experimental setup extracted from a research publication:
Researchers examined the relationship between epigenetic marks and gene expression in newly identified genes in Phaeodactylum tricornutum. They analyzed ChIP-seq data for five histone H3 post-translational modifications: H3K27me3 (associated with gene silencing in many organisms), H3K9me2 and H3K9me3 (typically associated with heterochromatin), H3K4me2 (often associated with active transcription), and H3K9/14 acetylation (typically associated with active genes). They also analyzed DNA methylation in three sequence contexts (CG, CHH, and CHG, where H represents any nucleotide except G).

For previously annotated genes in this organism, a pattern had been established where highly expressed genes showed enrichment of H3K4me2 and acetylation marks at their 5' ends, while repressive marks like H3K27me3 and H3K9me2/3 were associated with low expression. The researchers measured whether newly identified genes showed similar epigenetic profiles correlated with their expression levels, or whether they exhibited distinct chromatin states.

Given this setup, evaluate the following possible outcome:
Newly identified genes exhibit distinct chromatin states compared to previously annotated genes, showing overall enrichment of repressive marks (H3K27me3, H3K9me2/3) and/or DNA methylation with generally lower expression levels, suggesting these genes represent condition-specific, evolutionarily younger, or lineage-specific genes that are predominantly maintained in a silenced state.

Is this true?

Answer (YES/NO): NO